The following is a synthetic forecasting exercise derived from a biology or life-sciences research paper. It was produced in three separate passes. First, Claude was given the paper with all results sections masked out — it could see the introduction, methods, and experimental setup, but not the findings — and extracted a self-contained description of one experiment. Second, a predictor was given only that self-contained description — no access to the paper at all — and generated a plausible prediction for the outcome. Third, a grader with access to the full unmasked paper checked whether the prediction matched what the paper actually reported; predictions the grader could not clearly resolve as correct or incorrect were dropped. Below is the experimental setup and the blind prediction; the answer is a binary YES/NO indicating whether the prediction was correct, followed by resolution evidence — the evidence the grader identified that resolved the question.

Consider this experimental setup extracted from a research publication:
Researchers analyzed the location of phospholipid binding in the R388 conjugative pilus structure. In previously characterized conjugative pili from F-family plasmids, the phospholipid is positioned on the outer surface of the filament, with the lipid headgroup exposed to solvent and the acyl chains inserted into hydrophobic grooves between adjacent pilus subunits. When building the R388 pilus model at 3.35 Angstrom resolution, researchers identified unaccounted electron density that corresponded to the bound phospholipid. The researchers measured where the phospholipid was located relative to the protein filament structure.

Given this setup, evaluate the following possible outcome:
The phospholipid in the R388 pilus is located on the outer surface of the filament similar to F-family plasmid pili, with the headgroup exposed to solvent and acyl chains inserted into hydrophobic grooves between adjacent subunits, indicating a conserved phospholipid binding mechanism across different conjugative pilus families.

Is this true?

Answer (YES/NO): NO